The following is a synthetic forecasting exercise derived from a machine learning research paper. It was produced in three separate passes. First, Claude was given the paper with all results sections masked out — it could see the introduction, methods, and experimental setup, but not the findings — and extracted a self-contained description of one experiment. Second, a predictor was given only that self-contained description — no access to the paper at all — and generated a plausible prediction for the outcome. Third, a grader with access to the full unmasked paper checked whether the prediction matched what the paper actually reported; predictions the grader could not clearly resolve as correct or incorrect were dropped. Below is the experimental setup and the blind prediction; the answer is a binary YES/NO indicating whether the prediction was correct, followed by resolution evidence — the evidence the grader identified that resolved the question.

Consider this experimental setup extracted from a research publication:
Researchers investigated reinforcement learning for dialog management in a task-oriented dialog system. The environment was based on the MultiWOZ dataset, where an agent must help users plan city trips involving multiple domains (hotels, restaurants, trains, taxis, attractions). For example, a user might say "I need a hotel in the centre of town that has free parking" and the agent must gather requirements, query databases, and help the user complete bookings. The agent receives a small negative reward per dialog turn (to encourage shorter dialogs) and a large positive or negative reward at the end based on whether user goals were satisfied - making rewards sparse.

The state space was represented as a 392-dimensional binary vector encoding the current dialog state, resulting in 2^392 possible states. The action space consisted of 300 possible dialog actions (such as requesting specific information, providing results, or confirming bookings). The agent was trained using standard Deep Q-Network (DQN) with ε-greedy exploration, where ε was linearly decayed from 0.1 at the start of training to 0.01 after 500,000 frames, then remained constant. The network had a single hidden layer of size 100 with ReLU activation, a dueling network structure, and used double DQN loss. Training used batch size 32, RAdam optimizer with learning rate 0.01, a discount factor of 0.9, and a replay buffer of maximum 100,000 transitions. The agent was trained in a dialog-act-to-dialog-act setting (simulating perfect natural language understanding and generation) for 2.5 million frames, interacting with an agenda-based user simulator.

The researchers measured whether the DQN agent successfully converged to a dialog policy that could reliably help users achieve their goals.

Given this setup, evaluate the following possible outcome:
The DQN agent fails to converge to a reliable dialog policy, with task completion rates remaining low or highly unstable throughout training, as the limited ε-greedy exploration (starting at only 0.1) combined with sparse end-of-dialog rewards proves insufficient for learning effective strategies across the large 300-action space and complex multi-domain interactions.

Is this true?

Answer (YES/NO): YES